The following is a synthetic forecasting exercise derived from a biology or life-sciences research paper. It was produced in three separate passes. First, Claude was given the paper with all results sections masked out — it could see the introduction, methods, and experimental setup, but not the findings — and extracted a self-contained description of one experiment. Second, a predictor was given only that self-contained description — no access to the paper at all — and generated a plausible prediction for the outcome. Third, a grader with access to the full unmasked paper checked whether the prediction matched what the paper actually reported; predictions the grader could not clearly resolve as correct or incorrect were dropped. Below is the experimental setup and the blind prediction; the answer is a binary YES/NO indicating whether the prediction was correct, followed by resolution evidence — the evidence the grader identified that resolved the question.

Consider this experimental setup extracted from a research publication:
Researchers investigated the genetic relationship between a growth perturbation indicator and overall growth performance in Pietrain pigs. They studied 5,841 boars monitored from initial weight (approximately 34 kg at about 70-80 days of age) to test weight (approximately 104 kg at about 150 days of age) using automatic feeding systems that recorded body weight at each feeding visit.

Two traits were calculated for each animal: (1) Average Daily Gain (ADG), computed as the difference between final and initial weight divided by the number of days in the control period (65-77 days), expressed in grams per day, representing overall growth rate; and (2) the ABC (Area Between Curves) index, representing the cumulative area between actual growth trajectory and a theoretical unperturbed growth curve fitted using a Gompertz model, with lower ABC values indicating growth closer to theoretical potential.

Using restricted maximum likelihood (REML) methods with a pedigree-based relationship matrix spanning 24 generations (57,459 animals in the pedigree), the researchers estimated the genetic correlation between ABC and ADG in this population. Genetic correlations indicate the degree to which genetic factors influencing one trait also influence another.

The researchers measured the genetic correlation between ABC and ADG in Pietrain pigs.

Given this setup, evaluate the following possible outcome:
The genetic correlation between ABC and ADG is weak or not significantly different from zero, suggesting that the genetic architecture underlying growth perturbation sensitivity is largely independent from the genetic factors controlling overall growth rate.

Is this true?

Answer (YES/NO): NO